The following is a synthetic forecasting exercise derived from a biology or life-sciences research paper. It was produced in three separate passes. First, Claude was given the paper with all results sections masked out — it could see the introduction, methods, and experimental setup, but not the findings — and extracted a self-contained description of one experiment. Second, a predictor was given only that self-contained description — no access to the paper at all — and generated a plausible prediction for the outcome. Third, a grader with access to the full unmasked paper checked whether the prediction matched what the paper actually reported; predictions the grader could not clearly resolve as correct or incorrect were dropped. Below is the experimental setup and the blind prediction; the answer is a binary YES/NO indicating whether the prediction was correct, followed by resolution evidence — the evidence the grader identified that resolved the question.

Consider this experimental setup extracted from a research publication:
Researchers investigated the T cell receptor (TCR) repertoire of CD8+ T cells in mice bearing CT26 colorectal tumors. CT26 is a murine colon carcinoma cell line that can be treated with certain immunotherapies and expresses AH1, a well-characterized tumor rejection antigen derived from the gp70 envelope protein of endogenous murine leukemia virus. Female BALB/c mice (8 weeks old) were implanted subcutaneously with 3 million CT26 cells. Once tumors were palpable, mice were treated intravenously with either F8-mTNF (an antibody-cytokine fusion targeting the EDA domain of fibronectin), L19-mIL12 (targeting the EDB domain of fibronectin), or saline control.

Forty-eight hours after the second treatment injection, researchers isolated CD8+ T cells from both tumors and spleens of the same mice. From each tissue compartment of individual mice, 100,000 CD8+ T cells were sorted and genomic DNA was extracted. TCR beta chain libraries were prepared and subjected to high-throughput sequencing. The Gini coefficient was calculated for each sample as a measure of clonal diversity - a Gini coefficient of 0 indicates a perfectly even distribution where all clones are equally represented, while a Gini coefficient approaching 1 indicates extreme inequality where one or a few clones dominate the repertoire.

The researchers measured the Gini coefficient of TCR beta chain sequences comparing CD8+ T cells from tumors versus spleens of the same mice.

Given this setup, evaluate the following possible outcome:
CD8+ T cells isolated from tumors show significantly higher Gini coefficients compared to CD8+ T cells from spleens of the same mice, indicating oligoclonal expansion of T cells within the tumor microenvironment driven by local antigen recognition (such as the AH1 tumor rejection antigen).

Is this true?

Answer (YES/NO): YES